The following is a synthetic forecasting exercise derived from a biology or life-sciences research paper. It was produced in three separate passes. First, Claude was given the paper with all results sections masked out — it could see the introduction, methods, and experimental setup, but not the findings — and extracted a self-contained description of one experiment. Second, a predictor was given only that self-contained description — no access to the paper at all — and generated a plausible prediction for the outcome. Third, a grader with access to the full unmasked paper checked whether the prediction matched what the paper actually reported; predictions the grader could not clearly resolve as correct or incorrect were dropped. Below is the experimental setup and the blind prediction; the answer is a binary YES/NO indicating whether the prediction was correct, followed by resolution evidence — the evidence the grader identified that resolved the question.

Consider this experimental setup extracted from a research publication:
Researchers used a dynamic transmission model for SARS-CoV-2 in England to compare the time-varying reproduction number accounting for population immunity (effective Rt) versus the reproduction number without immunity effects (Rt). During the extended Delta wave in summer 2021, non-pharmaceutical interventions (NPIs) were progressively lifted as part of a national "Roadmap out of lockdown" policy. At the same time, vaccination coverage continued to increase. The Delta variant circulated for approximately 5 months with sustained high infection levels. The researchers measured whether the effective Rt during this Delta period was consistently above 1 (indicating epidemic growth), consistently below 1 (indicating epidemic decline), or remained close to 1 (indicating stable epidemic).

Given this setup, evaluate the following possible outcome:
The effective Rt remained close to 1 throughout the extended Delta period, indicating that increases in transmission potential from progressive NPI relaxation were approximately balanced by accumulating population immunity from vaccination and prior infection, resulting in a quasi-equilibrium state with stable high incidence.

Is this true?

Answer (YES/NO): YES